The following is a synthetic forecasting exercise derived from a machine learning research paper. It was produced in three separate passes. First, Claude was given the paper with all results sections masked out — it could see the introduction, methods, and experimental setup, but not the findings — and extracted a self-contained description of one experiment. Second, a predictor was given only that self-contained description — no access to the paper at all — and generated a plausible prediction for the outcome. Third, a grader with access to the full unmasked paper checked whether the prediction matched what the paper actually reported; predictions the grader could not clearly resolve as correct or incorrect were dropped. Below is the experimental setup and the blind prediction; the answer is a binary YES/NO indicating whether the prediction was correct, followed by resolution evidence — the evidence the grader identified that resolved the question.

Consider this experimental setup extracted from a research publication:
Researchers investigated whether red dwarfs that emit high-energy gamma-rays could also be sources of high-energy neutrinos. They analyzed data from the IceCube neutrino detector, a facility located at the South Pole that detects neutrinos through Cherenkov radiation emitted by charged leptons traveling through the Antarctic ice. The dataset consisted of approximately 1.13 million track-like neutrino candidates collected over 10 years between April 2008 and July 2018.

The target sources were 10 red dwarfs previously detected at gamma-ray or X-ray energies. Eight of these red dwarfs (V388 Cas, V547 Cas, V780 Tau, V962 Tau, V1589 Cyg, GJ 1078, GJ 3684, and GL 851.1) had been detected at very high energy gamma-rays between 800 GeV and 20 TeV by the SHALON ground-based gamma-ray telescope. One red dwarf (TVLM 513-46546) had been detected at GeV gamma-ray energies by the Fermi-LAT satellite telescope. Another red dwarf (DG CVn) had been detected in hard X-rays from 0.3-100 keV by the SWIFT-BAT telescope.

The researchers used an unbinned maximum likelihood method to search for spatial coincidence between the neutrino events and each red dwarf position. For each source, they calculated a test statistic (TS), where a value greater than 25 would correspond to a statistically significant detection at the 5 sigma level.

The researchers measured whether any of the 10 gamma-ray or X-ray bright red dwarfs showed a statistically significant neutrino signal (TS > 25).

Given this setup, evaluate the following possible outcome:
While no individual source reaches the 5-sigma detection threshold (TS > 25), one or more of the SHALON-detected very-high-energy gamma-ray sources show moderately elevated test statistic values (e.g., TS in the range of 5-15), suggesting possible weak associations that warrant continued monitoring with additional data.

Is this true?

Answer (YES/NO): NO